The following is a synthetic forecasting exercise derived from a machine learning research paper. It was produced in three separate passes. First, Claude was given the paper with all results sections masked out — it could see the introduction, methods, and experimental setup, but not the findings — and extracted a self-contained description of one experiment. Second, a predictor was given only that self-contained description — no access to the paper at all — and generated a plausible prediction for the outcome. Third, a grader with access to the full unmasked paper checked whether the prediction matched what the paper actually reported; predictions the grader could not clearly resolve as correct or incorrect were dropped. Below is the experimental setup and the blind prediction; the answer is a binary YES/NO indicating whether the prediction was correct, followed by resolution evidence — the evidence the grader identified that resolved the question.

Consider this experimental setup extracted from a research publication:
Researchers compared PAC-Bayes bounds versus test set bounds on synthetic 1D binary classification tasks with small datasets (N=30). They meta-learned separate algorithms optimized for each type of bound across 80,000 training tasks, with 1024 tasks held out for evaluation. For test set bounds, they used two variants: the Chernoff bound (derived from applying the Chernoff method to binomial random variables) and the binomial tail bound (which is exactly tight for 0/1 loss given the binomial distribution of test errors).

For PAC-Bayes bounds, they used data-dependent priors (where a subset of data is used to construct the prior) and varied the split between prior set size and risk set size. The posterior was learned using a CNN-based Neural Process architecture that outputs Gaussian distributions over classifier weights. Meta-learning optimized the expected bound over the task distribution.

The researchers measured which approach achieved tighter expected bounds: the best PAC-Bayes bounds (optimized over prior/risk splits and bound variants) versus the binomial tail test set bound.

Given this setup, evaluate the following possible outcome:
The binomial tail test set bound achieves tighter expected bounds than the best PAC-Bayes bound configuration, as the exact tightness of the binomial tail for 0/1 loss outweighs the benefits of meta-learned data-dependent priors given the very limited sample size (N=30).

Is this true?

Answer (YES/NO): YES